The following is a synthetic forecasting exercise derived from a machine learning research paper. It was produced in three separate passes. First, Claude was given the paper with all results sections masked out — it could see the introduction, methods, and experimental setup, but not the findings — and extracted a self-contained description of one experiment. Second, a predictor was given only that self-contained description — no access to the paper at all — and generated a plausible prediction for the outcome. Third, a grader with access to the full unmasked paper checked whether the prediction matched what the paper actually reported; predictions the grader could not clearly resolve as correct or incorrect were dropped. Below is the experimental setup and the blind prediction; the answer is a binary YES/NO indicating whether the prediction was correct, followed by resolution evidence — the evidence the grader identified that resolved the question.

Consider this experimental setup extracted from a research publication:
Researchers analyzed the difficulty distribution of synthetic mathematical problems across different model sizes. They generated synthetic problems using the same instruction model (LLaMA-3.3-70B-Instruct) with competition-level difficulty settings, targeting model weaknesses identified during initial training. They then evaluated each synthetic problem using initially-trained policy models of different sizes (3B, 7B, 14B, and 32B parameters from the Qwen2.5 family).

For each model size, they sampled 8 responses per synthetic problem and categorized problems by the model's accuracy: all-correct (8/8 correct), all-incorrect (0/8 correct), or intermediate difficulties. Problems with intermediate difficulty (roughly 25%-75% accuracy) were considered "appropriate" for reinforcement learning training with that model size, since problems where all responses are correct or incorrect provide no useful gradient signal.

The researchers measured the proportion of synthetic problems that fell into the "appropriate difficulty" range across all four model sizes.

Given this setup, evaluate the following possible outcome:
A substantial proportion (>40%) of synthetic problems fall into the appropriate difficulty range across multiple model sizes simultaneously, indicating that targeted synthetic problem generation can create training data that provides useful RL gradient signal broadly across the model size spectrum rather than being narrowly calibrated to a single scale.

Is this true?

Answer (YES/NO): NO